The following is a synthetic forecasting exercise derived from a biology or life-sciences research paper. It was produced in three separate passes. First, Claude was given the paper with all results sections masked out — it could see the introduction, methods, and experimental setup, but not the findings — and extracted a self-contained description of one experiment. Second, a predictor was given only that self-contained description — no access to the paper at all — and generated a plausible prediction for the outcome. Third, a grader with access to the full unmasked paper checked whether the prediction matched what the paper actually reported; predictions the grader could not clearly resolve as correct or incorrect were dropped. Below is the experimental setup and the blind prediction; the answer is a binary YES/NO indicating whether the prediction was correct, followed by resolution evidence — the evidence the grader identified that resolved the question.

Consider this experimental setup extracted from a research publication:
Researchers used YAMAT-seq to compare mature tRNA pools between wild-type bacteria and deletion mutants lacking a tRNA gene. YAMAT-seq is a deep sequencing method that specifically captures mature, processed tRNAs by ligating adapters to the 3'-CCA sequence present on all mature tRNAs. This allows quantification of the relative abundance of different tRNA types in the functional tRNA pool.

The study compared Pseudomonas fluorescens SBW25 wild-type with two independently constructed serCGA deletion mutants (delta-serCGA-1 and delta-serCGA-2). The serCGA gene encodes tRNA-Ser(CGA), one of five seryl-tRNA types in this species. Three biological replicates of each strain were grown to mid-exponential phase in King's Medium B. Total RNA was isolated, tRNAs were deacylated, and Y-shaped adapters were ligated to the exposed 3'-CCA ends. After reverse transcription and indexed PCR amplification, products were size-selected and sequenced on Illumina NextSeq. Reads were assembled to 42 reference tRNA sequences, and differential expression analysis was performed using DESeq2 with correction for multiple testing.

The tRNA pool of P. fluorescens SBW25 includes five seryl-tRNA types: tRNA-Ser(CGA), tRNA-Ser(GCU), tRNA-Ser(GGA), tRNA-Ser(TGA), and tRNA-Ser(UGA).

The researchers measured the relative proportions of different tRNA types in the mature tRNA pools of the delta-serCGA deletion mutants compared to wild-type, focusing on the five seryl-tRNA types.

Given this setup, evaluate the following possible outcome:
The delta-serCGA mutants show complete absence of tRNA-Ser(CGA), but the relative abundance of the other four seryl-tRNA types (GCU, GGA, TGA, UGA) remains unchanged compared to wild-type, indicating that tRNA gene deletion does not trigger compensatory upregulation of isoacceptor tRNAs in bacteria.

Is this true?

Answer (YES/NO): YES